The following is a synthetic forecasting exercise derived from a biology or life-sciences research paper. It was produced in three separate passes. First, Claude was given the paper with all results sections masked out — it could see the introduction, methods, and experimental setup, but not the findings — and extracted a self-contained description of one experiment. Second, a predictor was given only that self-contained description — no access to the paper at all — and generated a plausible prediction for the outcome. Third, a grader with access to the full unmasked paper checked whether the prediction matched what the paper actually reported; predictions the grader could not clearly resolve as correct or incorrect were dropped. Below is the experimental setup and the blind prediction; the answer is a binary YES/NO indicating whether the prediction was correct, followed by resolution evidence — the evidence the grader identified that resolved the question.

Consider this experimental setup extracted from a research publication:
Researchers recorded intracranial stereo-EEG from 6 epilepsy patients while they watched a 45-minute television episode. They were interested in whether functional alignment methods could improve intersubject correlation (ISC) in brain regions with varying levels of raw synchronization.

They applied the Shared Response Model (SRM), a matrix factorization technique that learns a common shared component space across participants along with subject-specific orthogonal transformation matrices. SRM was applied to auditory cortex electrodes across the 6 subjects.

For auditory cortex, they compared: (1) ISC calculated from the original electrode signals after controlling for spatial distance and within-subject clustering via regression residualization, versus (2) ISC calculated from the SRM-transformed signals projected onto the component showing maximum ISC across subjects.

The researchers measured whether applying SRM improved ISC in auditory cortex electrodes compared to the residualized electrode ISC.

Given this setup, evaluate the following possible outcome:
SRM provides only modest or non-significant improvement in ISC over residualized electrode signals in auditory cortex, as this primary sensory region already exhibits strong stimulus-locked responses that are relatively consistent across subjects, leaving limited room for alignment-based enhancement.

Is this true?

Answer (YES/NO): NO